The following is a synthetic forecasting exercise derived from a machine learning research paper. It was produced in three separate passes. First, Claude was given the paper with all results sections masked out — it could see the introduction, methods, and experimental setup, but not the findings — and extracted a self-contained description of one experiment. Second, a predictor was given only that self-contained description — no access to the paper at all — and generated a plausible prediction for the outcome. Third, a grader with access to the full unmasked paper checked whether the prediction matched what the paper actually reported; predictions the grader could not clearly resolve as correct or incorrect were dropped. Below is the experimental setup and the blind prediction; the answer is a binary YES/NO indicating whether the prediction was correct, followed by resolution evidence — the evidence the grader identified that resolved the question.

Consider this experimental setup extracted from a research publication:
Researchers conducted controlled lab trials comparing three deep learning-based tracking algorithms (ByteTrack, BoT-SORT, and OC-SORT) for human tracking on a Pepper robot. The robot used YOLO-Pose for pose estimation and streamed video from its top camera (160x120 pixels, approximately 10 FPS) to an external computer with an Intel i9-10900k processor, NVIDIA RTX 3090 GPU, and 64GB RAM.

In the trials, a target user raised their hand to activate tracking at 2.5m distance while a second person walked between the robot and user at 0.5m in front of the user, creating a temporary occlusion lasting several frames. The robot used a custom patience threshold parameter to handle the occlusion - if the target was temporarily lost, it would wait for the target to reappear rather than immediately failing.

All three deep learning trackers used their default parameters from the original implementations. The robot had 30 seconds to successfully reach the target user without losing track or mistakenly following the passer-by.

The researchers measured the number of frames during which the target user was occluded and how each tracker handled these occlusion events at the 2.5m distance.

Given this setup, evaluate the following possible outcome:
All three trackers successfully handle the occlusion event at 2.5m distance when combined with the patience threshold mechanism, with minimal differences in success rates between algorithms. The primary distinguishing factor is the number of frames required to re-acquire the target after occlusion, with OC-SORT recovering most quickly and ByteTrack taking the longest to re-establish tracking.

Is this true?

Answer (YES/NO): NO